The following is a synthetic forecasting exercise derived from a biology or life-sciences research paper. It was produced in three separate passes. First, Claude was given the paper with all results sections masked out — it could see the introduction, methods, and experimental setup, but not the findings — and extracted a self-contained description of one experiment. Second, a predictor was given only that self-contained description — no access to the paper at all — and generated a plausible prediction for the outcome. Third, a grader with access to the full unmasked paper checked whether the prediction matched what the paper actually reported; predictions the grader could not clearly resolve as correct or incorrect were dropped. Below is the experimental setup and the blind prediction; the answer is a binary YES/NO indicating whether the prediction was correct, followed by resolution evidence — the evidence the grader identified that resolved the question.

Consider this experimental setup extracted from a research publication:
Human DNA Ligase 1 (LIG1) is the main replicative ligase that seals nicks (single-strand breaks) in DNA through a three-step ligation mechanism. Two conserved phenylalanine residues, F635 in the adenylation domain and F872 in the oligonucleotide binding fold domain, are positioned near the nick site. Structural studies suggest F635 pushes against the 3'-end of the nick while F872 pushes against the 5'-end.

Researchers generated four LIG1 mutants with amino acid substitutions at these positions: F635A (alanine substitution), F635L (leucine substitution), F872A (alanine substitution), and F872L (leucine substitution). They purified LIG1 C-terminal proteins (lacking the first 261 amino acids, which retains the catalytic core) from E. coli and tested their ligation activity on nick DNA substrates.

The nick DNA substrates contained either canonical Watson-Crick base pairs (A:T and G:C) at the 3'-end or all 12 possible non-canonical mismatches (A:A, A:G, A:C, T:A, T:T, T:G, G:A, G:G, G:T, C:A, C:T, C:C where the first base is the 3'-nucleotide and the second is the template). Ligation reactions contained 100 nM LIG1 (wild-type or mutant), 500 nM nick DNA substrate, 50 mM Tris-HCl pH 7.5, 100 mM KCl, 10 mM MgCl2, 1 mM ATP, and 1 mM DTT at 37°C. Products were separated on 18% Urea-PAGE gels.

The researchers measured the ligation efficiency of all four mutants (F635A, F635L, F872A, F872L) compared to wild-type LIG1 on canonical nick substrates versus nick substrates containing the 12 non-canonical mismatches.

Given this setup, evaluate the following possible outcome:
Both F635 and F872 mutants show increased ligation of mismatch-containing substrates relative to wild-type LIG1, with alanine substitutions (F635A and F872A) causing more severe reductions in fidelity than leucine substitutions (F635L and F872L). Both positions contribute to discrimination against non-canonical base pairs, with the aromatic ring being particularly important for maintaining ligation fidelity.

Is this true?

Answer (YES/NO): NO